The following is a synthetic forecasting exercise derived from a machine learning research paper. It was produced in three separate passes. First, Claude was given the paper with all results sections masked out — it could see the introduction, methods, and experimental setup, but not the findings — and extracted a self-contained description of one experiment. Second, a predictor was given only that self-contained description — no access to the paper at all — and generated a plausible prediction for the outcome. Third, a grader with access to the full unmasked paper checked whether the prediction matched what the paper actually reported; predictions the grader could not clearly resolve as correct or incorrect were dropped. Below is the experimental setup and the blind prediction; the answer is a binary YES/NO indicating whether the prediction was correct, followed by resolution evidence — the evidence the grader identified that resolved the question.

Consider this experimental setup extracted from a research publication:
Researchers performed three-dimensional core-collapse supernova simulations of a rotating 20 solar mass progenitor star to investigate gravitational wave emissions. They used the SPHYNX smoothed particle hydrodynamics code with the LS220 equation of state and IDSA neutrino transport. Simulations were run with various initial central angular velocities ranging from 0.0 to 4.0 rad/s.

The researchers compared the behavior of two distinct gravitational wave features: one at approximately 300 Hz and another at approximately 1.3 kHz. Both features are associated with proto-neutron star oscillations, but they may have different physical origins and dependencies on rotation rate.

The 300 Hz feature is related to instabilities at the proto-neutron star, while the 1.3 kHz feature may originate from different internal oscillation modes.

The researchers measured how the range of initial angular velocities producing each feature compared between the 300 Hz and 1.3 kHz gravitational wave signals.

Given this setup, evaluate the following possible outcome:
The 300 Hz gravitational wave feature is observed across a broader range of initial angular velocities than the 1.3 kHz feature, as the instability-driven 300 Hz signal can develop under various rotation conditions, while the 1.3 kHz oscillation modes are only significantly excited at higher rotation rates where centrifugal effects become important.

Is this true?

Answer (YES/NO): YES